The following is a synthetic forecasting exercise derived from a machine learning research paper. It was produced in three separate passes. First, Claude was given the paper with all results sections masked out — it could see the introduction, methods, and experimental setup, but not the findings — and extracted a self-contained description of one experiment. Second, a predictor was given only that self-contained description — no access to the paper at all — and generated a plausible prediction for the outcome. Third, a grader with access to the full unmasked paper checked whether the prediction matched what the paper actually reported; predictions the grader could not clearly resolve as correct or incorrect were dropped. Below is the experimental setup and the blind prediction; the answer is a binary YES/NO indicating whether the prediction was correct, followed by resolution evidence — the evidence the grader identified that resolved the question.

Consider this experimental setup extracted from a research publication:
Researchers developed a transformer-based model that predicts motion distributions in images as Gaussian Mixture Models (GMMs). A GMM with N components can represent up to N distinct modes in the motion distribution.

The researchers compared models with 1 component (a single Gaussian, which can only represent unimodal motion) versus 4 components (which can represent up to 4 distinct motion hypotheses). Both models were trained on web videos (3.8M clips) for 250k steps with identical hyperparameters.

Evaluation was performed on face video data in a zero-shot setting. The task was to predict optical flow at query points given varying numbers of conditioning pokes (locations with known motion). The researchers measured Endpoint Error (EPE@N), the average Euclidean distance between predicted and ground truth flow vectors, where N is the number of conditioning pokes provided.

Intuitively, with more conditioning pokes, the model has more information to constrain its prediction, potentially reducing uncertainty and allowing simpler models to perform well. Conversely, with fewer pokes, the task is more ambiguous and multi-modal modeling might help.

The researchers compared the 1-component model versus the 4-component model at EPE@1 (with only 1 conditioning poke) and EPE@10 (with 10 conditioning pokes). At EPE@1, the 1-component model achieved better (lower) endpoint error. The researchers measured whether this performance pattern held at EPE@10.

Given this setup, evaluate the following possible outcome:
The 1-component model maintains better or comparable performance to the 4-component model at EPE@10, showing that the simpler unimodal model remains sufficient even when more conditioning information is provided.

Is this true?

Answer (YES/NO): NO